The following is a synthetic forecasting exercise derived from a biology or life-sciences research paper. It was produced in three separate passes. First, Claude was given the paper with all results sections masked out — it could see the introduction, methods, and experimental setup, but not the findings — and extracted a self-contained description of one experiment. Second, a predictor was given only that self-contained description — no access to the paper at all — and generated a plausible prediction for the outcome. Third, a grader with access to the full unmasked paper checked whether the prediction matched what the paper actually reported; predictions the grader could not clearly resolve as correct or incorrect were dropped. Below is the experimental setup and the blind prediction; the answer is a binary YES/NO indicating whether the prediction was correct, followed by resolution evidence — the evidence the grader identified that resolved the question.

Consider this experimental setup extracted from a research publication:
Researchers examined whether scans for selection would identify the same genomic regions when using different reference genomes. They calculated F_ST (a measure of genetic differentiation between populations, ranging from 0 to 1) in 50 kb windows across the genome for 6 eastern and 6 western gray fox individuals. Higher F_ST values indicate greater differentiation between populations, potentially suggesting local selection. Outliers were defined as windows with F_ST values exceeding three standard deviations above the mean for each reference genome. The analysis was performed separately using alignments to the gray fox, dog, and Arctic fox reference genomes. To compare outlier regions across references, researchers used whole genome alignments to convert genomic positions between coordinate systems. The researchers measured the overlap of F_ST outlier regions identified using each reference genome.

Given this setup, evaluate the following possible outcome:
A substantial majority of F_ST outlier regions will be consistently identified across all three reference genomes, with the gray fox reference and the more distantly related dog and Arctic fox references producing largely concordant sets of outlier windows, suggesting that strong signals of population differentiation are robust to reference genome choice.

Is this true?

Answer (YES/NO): NO